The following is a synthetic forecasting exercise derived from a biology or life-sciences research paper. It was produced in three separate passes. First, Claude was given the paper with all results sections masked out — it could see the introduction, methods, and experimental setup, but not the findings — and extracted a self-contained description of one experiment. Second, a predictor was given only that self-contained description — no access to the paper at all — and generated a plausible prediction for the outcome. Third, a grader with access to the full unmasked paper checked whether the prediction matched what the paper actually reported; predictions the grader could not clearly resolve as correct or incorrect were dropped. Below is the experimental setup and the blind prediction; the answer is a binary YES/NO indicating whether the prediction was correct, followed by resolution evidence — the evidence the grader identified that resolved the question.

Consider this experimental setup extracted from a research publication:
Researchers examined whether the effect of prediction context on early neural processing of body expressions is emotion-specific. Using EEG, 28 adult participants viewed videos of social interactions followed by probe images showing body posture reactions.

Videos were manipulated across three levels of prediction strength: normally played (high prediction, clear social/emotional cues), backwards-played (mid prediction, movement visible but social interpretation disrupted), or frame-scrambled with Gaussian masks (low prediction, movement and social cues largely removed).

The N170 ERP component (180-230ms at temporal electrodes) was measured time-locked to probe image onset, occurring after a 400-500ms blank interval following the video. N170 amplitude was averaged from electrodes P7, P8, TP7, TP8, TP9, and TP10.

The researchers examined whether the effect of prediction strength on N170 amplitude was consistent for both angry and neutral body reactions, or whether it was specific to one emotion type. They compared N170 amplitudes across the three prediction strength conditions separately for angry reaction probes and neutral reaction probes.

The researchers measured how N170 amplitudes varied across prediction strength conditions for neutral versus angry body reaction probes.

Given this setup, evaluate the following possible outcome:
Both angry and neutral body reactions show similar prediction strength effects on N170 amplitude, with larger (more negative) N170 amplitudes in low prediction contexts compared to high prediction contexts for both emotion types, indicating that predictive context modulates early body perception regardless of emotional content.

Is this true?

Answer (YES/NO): NO